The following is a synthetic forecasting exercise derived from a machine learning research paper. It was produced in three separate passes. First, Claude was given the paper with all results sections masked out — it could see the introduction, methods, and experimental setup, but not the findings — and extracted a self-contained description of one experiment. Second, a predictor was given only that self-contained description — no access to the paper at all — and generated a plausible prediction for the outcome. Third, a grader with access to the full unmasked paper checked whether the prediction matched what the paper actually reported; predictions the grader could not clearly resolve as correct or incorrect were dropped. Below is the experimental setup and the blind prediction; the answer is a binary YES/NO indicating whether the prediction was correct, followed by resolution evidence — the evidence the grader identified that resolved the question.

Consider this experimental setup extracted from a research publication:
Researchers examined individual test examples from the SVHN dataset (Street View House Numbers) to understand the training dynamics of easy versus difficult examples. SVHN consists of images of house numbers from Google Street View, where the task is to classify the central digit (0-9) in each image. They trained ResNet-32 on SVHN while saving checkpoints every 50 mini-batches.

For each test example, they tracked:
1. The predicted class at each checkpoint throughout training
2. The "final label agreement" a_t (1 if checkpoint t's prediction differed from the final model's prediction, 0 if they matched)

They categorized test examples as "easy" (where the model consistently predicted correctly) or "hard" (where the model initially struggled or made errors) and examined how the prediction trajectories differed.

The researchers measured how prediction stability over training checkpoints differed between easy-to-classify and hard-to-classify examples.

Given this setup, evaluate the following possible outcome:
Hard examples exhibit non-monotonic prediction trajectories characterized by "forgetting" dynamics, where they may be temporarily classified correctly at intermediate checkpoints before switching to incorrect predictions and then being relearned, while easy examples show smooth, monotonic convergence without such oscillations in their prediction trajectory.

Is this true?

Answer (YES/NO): NO